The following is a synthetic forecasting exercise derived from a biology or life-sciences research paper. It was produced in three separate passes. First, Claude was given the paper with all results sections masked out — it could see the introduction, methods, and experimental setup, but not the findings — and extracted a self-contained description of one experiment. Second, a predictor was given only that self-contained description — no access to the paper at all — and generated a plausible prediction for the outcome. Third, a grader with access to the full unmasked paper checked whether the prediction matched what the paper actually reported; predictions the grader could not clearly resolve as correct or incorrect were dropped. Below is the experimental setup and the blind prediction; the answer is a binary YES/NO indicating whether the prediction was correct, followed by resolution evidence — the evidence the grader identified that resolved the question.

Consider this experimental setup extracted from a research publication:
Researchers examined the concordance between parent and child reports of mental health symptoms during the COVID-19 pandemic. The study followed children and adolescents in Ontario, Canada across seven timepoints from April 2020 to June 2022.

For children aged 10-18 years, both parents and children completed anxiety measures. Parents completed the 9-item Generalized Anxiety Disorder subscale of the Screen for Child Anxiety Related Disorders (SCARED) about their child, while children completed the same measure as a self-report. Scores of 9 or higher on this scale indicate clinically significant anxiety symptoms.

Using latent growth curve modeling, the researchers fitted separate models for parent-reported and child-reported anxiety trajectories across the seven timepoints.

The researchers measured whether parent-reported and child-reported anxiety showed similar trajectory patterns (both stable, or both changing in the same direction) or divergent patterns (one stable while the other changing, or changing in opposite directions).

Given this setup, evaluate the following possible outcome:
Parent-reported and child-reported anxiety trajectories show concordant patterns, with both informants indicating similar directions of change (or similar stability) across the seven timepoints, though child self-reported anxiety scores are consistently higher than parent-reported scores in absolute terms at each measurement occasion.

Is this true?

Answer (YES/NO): NO